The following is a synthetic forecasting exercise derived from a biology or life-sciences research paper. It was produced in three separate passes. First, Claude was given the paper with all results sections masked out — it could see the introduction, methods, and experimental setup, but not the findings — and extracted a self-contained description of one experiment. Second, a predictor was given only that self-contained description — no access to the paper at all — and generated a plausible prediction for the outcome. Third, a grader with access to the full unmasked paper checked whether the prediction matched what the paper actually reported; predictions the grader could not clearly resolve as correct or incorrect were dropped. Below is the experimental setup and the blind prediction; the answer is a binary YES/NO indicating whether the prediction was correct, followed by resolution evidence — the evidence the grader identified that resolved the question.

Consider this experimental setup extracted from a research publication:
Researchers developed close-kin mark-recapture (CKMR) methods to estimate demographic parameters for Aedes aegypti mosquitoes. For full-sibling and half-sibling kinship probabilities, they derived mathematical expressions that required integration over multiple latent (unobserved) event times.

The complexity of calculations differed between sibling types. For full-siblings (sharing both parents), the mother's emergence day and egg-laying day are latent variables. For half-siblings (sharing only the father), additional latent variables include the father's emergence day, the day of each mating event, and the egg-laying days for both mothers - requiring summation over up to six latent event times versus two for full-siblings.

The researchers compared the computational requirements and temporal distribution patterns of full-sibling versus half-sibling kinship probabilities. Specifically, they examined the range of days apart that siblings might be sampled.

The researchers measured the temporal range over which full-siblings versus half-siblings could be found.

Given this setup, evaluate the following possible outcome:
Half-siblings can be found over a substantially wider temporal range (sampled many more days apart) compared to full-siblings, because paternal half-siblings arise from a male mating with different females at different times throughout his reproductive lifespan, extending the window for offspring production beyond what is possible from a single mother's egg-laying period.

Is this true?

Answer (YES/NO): YES